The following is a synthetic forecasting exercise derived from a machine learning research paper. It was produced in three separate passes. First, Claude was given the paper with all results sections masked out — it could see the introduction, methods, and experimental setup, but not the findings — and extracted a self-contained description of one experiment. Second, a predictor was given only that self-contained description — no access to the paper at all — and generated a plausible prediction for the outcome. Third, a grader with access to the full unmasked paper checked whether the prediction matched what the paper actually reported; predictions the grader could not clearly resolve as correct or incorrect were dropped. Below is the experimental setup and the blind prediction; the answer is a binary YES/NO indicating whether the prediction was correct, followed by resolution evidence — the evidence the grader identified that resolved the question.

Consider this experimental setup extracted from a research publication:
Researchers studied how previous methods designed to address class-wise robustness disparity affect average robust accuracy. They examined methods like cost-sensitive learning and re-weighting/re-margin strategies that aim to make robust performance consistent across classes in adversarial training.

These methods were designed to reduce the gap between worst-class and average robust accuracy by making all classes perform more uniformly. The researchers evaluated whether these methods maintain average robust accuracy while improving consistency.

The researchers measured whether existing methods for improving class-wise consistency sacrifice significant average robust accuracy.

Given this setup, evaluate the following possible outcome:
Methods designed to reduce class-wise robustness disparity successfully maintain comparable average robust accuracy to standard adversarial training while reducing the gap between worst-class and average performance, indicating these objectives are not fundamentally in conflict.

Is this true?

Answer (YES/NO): NO